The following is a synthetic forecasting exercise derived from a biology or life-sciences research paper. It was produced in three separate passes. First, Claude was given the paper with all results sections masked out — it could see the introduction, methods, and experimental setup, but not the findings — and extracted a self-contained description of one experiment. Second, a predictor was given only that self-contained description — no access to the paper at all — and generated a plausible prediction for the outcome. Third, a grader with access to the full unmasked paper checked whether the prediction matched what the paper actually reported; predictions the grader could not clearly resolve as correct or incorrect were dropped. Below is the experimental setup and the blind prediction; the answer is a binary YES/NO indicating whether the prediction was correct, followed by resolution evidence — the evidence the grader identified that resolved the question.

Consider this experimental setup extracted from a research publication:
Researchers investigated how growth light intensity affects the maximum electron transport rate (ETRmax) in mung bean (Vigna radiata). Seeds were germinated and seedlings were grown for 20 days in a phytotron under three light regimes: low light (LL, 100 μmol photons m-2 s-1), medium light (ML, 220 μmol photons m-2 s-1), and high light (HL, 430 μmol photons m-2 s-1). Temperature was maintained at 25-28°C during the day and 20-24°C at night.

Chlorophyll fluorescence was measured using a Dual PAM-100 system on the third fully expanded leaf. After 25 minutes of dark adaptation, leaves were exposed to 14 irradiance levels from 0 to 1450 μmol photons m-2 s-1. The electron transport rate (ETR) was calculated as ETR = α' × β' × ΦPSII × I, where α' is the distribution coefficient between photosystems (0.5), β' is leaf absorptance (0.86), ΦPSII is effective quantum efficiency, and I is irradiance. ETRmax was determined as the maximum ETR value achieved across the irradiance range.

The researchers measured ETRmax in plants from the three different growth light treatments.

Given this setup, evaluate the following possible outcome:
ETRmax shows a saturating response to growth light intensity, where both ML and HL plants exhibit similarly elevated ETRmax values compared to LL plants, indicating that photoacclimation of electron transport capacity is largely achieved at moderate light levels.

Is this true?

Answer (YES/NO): NO